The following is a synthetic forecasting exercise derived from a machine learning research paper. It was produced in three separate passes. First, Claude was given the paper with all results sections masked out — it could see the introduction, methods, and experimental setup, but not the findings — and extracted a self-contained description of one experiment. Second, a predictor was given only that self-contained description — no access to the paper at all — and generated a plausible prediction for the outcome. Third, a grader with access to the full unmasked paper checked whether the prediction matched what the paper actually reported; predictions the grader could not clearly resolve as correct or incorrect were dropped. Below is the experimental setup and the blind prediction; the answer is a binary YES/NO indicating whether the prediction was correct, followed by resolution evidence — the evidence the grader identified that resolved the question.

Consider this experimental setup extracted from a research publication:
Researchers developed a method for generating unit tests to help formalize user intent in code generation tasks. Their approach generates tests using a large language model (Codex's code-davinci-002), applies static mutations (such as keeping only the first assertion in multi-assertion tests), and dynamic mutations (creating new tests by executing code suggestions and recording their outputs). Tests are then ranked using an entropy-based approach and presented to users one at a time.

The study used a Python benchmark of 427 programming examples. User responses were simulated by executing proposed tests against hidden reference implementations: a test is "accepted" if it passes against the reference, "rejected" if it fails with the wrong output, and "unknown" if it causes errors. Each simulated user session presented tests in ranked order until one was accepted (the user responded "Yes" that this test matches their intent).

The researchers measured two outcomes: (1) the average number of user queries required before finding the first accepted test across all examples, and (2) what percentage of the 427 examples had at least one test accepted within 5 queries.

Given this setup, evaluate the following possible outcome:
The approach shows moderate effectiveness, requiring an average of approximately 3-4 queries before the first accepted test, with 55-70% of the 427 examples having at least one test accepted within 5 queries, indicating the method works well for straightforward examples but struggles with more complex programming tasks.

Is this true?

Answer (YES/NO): NO